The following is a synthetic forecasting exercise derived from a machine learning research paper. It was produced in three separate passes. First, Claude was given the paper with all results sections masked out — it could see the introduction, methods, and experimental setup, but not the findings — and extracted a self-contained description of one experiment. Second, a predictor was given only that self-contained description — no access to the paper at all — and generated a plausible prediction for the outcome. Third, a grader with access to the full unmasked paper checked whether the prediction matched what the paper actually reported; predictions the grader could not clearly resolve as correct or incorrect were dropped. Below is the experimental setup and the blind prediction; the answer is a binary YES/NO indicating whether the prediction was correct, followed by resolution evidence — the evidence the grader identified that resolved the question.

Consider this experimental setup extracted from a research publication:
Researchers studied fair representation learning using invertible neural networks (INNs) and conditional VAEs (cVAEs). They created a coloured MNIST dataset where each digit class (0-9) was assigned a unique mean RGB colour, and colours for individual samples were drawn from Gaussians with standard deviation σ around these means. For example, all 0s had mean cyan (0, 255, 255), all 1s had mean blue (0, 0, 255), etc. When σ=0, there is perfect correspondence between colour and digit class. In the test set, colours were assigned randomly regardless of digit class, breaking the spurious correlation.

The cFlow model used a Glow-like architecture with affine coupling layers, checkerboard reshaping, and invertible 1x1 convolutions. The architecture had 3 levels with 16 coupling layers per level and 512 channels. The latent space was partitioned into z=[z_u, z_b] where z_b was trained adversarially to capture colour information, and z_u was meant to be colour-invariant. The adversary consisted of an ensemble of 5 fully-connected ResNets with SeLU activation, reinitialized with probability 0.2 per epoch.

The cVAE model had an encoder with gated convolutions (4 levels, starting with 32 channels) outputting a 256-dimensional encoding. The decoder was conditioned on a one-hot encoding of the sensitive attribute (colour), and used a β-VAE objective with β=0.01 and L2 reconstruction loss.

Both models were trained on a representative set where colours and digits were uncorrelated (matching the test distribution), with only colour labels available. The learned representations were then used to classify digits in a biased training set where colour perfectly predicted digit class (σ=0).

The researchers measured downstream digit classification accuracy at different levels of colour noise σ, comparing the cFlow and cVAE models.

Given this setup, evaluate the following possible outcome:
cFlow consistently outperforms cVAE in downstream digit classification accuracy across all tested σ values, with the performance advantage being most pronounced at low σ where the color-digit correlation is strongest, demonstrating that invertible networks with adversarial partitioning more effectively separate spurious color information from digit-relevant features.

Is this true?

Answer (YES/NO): NO